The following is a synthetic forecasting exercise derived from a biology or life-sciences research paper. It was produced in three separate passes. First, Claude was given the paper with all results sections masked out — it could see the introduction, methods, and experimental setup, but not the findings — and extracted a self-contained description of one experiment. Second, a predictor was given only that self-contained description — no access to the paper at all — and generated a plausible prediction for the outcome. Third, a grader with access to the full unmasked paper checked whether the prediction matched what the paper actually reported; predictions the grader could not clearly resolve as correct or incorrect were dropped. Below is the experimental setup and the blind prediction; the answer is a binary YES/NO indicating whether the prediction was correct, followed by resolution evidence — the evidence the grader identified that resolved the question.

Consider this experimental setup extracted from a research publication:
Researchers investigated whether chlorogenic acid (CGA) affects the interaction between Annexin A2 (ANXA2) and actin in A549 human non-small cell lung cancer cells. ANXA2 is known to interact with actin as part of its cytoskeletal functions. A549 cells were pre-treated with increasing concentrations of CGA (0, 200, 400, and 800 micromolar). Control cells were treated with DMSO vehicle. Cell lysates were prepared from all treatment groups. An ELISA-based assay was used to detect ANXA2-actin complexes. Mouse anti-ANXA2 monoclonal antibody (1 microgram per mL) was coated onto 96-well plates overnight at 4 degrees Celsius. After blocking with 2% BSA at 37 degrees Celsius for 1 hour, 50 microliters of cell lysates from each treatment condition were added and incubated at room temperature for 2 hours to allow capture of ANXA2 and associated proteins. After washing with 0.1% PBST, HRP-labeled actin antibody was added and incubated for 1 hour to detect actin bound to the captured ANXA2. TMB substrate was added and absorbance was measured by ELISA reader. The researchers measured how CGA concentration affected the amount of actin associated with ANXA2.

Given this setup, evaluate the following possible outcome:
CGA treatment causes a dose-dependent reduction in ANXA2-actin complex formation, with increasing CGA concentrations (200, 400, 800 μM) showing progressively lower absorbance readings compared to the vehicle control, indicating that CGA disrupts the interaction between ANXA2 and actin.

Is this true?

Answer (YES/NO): YES